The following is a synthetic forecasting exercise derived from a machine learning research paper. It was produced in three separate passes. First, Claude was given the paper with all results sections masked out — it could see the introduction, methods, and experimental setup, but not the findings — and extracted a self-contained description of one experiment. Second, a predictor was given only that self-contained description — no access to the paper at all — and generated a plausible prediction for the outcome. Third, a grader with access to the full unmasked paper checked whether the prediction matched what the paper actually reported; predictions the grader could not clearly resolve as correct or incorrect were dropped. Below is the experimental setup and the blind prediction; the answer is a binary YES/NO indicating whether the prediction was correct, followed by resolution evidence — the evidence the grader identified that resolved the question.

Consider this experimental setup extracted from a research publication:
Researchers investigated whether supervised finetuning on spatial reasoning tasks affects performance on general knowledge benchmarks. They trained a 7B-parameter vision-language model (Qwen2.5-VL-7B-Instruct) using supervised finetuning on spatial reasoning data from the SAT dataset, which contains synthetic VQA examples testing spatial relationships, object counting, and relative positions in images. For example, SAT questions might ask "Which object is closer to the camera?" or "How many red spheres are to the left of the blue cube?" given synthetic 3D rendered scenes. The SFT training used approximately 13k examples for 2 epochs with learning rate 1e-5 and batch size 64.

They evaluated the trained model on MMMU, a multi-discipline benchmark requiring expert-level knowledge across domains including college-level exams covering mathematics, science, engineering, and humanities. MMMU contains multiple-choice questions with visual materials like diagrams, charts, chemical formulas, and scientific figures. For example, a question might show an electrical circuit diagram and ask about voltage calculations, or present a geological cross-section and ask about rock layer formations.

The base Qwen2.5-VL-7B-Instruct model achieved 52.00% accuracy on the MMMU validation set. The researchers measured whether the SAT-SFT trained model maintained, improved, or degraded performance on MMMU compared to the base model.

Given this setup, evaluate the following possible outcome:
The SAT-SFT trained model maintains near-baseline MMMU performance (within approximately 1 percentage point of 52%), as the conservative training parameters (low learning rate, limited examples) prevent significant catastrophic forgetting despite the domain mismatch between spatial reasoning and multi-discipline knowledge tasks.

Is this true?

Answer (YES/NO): NO